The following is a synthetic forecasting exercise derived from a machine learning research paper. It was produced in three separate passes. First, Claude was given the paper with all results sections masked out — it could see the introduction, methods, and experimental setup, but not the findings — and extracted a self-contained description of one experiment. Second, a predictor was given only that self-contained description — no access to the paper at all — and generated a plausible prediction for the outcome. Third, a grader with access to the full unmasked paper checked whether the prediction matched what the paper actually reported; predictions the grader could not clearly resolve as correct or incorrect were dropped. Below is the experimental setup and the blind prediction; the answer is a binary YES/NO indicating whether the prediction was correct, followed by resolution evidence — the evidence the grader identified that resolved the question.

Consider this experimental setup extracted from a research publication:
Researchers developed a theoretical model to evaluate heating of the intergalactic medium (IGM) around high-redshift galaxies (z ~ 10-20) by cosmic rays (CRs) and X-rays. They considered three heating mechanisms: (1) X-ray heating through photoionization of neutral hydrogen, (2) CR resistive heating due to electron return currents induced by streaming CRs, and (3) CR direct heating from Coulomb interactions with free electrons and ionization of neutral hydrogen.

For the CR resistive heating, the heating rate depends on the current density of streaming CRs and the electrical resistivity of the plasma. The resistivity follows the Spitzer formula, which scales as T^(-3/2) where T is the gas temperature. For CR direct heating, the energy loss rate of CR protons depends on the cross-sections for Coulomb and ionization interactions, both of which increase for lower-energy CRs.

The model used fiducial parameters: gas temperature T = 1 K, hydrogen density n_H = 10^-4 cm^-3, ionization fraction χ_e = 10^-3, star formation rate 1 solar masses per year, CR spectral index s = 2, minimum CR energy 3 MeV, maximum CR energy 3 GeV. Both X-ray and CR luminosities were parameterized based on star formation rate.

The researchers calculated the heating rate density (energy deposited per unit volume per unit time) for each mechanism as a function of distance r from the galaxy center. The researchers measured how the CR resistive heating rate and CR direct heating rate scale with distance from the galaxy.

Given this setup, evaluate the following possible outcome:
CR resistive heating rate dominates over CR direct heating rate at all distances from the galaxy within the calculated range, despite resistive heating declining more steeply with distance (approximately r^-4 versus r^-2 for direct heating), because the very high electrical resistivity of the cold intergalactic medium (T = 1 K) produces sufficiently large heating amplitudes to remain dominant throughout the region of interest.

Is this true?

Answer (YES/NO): NO